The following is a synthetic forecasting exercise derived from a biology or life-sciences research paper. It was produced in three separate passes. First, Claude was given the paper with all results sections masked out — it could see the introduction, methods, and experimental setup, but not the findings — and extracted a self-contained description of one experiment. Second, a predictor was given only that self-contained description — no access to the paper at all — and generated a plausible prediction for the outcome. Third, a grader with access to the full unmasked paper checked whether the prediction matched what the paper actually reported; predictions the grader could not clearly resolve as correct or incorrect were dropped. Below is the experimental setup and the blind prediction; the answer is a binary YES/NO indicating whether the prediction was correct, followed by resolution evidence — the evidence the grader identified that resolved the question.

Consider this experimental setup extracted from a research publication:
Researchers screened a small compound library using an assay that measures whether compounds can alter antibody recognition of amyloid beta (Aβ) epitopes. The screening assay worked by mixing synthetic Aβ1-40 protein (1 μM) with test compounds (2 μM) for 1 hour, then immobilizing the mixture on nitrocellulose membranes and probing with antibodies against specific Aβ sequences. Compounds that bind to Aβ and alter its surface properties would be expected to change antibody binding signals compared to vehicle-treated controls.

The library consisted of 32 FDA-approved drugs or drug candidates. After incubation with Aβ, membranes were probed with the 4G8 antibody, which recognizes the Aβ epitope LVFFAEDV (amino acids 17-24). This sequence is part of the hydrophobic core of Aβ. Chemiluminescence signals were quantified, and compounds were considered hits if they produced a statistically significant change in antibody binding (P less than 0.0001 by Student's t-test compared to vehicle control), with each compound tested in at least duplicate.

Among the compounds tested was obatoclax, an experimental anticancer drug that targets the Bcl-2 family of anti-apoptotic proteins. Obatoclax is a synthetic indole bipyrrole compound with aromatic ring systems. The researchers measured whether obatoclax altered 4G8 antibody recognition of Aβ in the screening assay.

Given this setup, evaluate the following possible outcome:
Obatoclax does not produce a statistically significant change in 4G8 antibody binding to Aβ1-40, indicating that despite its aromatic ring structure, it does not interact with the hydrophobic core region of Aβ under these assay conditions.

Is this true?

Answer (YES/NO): NO